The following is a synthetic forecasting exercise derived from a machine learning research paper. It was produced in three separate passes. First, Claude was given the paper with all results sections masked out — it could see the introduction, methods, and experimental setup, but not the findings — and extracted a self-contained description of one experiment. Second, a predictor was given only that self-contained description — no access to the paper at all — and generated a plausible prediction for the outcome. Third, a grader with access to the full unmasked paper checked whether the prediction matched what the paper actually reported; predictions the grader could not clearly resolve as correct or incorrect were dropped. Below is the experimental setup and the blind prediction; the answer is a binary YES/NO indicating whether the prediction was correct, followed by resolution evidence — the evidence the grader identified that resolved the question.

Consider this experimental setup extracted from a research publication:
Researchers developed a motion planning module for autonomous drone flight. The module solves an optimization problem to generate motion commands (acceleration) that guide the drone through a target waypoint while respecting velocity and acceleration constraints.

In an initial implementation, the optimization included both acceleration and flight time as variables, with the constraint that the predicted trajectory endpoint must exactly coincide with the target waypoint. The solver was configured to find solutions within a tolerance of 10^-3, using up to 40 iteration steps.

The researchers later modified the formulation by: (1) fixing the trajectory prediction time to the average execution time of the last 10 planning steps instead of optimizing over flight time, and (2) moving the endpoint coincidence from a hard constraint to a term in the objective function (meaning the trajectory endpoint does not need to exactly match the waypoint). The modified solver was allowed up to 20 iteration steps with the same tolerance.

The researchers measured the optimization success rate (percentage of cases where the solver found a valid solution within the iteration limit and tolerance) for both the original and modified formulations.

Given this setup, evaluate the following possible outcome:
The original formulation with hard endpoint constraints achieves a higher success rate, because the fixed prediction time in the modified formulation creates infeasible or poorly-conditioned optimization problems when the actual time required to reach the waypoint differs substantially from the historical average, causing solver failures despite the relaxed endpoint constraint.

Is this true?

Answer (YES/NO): NO